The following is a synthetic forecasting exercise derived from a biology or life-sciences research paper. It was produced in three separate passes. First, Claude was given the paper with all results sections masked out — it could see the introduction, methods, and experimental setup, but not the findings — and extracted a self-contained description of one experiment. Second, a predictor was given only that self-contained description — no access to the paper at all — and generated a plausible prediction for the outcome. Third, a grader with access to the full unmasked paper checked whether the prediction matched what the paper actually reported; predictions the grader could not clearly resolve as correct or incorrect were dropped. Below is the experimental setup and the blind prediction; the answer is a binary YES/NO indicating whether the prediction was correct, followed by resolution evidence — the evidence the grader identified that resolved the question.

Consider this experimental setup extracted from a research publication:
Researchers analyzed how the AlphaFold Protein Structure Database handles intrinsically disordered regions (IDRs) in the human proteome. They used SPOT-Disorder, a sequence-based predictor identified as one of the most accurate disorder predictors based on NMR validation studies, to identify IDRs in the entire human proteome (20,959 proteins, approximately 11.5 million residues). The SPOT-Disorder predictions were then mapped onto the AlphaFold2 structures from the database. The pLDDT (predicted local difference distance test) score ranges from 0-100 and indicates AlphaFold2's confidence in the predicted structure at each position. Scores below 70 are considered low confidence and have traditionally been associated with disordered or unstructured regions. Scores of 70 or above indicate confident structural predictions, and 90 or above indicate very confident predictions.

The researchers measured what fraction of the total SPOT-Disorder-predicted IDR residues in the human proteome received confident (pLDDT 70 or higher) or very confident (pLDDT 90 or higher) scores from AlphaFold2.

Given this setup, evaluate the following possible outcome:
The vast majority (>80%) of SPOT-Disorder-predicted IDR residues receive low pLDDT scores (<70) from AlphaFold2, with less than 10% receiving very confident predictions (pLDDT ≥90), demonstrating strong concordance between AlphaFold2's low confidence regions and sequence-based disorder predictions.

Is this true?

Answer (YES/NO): NO